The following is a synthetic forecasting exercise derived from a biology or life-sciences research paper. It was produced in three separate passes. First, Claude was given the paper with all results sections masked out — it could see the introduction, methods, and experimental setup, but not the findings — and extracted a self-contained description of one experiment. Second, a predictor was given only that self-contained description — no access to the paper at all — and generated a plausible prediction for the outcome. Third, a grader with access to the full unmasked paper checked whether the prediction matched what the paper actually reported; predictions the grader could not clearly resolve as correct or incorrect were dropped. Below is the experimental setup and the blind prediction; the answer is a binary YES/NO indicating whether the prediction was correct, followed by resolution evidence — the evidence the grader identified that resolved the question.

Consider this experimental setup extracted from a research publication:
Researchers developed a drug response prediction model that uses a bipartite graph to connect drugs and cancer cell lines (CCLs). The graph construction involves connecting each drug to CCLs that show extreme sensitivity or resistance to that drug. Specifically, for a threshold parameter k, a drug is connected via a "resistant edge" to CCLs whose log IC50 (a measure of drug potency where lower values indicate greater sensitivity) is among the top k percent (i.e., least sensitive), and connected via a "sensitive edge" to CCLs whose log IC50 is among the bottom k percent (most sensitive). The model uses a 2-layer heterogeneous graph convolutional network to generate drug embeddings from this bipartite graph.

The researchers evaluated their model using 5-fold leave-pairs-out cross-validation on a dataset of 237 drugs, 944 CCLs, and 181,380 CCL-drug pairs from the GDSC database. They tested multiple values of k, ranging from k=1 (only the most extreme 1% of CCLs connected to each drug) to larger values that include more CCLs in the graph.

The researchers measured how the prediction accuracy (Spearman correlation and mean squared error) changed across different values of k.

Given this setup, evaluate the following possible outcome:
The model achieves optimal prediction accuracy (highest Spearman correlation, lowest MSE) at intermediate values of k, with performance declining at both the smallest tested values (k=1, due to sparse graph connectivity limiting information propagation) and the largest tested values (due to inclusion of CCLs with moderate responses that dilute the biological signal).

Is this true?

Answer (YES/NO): NO